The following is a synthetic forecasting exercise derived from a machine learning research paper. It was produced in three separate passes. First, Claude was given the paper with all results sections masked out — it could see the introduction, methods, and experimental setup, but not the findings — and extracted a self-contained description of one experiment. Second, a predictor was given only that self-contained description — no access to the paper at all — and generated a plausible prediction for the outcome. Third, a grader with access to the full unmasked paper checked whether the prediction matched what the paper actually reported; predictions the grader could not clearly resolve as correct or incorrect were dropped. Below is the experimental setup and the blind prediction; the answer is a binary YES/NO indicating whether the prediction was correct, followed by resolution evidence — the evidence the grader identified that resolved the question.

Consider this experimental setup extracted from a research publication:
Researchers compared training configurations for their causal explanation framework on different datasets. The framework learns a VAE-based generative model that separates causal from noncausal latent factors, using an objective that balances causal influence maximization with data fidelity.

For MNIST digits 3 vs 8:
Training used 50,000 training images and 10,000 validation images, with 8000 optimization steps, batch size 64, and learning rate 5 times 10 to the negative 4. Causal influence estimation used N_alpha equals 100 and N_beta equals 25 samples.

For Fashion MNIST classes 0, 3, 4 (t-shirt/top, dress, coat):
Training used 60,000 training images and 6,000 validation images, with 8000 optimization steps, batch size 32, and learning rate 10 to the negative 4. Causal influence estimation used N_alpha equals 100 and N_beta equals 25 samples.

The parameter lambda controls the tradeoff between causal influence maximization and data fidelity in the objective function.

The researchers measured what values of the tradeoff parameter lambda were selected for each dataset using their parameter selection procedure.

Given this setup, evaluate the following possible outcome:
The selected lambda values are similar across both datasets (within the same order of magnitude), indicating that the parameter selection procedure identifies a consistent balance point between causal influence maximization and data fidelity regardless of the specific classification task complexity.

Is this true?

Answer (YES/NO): YES